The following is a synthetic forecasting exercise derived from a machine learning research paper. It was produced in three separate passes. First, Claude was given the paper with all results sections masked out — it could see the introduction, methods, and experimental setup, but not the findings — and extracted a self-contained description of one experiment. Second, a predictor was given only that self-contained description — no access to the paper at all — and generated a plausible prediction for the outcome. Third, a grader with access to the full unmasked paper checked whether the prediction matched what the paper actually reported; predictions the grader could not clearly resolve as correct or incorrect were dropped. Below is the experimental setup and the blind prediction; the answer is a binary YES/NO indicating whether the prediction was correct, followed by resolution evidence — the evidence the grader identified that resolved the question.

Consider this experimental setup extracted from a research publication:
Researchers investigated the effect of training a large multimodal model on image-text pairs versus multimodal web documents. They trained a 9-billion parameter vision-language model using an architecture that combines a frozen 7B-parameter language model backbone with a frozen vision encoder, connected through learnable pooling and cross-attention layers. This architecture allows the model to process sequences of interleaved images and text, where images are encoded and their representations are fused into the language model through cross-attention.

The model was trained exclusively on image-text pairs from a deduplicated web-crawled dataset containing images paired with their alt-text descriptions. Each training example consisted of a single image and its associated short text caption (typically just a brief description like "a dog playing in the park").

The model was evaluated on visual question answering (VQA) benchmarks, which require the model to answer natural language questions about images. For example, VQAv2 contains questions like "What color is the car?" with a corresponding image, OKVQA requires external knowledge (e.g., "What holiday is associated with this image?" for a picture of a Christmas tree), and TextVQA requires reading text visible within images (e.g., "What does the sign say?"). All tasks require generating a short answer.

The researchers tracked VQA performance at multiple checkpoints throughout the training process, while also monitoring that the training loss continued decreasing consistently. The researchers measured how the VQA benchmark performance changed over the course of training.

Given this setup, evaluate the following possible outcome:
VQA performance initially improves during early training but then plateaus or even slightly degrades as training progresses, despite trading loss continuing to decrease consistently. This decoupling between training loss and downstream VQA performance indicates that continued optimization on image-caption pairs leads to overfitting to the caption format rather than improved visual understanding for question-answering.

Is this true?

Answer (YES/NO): YES